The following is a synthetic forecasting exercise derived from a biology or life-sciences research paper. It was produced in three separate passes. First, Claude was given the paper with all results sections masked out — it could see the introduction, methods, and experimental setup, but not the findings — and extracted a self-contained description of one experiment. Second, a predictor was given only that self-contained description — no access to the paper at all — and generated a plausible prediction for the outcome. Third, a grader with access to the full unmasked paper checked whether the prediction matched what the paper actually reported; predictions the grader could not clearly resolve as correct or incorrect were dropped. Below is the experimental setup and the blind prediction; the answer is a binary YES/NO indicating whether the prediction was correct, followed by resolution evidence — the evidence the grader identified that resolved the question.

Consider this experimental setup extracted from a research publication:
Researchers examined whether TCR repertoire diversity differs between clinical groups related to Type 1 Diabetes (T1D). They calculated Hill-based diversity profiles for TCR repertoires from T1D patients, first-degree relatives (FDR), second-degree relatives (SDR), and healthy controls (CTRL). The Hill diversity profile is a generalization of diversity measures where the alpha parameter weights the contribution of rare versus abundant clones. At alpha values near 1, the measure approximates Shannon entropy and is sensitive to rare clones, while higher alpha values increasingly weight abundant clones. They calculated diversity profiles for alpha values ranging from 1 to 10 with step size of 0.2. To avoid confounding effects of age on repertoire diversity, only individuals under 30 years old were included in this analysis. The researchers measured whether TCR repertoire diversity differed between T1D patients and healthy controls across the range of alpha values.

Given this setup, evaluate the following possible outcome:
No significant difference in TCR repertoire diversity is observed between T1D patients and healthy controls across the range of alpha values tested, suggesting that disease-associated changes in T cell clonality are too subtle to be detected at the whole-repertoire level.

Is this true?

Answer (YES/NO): YES